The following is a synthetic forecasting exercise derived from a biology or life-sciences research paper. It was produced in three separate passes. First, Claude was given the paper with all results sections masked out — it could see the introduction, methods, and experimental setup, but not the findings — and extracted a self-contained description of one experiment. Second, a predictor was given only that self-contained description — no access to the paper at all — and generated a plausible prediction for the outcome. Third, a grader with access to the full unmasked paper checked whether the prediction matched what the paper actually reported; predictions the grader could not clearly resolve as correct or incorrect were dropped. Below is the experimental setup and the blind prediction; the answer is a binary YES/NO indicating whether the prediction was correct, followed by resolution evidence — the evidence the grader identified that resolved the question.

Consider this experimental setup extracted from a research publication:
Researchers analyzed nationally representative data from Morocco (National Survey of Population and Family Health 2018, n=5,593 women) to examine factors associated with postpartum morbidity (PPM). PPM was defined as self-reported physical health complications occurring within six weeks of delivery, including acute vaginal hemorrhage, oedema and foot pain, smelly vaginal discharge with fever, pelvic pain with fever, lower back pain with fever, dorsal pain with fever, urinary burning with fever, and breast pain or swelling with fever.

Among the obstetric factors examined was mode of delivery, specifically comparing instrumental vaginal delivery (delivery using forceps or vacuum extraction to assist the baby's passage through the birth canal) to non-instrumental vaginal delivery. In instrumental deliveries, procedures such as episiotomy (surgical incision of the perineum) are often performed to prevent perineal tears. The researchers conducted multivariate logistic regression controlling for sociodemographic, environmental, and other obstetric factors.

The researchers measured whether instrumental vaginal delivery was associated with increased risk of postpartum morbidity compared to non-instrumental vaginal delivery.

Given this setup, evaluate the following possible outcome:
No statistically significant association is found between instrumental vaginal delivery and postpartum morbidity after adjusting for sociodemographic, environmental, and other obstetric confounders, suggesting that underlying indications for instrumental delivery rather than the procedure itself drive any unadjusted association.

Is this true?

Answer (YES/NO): NO